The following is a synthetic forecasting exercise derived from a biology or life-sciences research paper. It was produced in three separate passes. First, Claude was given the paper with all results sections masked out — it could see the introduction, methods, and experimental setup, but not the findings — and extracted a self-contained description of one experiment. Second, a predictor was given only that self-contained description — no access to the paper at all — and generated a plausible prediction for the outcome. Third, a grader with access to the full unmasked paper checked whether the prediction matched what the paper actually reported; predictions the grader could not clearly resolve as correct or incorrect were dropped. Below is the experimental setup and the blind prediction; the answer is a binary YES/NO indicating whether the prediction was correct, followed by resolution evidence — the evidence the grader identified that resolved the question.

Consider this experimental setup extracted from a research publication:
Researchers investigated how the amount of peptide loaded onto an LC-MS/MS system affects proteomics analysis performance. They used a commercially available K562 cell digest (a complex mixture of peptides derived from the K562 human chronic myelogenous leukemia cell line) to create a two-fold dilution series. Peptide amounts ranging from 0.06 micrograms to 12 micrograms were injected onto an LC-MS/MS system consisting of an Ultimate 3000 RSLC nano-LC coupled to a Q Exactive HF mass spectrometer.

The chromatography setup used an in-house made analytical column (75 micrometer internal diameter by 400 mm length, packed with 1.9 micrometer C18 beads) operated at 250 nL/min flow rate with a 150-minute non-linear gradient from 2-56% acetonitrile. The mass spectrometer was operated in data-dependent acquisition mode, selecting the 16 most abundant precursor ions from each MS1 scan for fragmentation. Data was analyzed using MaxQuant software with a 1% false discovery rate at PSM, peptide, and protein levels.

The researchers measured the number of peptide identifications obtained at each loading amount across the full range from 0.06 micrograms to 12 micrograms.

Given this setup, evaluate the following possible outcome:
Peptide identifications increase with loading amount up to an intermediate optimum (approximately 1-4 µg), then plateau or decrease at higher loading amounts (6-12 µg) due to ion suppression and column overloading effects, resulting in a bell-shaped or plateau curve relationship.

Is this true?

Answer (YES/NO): YES